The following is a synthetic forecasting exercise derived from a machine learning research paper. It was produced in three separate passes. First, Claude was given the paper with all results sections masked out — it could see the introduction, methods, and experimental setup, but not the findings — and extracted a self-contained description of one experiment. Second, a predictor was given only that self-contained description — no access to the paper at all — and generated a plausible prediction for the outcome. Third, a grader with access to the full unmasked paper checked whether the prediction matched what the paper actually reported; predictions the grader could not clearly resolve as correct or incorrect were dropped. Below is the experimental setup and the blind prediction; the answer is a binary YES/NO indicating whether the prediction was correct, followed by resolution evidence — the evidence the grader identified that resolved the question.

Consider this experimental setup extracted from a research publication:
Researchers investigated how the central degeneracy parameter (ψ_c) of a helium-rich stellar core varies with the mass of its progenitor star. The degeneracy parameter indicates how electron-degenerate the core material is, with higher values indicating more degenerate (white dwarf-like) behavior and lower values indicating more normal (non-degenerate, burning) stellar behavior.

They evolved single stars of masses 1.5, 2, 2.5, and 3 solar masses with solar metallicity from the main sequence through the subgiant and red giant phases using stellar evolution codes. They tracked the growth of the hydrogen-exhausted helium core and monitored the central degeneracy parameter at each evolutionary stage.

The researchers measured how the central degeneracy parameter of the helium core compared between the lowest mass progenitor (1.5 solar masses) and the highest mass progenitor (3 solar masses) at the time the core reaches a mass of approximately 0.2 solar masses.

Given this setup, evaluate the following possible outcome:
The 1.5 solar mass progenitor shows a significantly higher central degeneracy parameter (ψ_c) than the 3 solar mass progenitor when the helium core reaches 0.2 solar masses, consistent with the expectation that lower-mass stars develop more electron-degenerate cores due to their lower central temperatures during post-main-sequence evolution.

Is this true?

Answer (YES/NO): YES